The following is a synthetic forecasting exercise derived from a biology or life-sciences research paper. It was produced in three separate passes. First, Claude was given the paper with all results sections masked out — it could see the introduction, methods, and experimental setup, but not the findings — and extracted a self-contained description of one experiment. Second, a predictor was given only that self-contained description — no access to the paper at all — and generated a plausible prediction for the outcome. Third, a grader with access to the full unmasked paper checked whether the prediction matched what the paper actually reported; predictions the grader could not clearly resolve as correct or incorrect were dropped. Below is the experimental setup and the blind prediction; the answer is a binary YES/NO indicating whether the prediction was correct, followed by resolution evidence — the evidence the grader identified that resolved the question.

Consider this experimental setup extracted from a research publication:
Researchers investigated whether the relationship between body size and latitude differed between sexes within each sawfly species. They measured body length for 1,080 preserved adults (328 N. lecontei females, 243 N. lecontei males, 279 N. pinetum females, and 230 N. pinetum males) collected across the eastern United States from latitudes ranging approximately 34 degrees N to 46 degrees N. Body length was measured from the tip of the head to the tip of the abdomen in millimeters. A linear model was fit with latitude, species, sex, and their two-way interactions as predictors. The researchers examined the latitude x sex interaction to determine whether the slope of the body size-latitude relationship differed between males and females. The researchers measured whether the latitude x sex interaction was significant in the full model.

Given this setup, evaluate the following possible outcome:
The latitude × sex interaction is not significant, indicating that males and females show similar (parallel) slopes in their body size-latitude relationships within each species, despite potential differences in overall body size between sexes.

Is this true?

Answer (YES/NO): NO